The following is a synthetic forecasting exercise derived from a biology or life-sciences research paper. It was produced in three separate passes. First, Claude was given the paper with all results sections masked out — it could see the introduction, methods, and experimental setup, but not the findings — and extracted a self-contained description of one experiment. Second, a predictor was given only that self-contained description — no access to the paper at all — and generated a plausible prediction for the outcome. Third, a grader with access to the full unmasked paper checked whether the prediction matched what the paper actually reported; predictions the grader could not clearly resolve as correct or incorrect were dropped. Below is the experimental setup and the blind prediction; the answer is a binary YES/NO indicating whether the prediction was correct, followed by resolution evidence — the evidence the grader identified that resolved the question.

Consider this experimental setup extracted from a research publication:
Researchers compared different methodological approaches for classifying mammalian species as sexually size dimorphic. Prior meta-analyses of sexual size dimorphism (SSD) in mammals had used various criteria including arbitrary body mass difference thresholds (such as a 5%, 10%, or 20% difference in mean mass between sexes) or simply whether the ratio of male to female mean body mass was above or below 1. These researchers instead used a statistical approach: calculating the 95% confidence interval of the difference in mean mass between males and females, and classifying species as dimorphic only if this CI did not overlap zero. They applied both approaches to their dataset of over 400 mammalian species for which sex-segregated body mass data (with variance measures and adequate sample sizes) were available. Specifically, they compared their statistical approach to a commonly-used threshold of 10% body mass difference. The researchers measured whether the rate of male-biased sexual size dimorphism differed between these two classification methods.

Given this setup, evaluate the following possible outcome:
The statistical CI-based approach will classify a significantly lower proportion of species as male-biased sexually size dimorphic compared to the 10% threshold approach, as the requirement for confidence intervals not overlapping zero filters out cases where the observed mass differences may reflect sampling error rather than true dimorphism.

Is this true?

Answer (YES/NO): NO